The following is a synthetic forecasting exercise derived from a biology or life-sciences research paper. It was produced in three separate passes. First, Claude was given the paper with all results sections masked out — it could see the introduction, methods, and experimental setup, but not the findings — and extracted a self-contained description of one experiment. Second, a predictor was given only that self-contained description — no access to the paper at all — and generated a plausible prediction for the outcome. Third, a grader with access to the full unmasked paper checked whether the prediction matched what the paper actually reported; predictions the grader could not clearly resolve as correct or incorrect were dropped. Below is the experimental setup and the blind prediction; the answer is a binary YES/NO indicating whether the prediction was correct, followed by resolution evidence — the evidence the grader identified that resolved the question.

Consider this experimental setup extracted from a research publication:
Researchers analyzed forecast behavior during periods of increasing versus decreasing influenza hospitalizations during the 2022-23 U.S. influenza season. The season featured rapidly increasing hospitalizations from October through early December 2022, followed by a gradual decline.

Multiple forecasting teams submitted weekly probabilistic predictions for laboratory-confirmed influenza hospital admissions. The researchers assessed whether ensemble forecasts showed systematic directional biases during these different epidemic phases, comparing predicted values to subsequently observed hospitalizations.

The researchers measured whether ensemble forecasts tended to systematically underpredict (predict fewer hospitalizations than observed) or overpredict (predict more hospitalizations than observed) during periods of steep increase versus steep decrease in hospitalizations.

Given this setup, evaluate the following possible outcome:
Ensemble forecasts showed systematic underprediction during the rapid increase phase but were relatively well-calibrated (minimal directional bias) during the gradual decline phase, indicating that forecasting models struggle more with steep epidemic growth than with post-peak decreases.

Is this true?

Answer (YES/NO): NO